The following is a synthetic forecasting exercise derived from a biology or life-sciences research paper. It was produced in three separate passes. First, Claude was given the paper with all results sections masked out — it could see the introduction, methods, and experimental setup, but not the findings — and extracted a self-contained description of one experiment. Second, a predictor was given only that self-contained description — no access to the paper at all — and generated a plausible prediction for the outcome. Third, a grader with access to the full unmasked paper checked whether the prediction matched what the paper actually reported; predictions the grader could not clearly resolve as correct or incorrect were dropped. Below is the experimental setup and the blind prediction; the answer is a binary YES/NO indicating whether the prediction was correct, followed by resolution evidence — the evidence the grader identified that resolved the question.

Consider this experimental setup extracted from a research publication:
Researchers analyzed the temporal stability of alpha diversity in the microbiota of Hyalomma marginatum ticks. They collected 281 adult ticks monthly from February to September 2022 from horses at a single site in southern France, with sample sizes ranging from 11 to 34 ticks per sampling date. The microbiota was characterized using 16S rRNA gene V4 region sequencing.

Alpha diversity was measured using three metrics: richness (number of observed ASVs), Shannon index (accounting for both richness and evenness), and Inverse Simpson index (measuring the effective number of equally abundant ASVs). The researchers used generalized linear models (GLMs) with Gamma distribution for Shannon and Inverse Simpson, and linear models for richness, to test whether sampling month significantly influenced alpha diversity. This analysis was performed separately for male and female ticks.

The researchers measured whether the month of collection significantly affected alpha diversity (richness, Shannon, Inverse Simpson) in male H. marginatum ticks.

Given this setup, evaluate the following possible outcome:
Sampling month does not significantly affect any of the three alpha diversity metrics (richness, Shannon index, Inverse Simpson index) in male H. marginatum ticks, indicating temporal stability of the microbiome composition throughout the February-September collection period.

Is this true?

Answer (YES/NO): NO